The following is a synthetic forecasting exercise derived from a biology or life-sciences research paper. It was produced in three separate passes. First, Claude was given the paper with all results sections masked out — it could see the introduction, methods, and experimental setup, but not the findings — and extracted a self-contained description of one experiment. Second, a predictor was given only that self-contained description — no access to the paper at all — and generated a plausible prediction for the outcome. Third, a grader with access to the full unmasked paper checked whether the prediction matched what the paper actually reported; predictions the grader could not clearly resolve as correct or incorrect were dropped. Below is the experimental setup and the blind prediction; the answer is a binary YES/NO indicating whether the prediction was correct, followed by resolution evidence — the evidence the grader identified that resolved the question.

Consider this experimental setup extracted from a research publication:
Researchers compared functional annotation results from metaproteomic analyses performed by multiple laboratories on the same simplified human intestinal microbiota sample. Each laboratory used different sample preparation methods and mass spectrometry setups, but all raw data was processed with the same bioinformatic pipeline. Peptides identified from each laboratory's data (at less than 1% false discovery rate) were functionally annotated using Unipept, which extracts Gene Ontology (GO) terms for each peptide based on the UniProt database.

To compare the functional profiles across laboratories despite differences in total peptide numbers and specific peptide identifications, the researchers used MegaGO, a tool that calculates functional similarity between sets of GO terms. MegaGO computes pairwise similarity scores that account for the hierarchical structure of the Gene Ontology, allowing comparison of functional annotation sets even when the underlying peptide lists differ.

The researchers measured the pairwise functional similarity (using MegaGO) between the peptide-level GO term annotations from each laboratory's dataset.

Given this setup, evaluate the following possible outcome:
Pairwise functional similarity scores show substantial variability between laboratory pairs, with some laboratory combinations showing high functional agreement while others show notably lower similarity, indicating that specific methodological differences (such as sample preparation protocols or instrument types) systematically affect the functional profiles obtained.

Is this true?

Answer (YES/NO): NO